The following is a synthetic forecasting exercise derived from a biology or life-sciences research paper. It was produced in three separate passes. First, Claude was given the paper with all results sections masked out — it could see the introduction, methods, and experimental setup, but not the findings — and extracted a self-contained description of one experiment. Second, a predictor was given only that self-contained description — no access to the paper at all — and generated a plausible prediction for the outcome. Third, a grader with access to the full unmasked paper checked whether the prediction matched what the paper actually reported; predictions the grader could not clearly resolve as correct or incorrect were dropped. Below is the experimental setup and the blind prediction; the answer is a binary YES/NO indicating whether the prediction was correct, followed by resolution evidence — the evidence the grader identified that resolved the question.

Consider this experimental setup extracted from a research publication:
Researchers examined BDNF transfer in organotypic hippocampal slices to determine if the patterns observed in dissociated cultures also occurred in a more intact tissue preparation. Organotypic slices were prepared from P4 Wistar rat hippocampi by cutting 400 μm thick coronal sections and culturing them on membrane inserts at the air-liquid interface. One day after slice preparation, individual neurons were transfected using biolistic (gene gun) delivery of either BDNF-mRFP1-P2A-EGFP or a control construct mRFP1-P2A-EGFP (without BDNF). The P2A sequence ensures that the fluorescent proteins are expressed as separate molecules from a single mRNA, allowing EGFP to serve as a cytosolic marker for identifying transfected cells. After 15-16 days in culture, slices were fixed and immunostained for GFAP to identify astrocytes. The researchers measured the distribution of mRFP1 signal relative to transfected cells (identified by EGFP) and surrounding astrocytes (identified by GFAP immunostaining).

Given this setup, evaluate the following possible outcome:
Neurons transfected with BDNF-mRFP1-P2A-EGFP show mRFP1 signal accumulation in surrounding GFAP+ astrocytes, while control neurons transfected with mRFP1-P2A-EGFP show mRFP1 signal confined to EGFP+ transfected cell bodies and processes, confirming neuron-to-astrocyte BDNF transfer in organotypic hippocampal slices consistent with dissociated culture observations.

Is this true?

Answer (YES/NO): YES